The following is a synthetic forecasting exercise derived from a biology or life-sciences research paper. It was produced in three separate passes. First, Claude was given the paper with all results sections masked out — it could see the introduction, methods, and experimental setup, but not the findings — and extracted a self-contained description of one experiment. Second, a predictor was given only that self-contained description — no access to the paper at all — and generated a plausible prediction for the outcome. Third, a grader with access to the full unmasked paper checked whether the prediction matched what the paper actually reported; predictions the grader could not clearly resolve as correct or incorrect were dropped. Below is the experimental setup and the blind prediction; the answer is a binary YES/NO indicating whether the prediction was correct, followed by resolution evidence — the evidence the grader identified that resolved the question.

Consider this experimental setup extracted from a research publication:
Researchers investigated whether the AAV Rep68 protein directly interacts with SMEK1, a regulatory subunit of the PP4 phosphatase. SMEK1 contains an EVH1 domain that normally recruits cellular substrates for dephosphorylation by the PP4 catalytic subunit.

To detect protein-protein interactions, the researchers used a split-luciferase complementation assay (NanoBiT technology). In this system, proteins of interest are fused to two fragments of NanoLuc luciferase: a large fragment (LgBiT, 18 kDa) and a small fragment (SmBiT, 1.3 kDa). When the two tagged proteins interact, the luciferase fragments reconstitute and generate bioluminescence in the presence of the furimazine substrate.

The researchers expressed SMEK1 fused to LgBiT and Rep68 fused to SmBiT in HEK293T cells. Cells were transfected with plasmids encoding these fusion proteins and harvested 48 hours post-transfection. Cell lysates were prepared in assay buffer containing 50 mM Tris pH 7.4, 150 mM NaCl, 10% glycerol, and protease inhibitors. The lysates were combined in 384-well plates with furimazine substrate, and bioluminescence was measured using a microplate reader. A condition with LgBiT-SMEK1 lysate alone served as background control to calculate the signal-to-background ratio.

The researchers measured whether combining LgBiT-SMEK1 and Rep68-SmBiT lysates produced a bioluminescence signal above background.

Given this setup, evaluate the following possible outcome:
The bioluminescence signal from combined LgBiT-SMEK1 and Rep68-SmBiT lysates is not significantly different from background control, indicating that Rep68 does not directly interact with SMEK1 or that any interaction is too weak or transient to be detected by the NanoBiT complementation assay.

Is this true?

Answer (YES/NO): NO